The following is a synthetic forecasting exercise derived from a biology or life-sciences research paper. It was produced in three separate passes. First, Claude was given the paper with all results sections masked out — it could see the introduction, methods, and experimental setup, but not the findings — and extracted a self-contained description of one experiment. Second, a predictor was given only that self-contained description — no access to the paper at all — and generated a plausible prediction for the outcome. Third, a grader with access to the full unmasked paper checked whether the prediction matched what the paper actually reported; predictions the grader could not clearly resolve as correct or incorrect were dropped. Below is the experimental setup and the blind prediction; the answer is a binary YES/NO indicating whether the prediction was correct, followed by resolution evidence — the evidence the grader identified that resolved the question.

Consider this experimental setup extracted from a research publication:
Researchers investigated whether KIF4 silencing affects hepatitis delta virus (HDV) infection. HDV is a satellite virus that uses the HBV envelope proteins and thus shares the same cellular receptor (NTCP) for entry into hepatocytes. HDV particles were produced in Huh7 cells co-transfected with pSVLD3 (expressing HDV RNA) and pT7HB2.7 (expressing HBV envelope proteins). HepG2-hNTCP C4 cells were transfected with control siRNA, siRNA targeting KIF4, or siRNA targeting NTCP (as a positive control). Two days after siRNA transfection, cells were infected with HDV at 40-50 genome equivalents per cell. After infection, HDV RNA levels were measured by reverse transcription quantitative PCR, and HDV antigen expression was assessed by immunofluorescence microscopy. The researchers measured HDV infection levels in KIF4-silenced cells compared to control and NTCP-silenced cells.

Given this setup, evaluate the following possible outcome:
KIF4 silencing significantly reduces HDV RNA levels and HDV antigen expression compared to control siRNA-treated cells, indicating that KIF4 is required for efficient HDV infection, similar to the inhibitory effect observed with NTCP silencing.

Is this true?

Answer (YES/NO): YES